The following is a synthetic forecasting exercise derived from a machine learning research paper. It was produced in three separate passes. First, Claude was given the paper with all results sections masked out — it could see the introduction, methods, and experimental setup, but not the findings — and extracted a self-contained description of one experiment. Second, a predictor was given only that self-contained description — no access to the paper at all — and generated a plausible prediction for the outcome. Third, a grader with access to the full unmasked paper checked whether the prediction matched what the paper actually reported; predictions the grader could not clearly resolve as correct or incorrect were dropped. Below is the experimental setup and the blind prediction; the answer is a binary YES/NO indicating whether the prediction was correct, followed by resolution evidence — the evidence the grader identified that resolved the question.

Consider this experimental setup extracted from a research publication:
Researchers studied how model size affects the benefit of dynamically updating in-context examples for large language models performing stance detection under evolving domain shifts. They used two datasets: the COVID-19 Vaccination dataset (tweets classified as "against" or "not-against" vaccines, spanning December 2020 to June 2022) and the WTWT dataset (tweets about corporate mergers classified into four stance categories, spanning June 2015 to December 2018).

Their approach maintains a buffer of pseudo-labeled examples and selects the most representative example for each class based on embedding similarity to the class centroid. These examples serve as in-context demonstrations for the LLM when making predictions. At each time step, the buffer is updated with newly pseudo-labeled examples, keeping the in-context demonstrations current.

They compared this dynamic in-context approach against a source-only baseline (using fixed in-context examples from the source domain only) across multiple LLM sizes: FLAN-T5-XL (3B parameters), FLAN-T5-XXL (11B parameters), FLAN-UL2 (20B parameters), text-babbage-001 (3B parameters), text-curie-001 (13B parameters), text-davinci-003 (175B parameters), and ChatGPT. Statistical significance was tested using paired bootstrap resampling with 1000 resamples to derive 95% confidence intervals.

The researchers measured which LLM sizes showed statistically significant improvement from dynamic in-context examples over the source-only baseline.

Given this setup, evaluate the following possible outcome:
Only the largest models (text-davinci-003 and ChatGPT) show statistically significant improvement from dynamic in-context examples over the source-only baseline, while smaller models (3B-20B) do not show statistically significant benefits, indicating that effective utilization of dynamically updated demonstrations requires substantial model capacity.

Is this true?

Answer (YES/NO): NO